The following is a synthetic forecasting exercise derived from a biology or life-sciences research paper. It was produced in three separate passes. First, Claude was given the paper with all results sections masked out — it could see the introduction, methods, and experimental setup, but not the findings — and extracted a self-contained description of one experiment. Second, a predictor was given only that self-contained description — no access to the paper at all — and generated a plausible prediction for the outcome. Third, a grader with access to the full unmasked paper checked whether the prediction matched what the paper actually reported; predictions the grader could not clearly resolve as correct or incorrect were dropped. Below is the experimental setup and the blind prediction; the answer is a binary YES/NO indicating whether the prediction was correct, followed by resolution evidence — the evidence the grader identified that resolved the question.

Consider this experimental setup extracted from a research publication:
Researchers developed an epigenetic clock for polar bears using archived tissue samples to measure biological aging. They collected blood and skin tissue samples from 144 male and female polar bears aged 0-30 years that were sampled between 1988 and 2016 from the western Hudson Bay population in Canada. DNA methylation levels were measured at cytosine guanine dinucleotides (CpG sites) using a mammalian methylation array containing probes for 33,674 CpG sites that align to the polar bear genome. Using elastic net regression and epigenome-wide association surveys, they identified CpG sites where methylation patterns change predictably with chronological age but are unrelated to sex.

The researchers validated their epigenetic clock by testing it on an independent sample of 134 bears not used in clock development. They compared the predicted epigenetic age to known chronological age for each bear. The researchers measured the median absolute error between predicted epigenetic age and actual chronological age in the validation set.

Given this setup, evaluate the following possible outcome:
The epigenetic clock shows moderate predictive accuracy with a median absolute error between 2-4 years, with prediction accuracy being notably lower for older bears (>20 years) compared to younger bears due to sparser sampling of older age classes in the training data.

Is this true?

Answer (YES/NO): NO